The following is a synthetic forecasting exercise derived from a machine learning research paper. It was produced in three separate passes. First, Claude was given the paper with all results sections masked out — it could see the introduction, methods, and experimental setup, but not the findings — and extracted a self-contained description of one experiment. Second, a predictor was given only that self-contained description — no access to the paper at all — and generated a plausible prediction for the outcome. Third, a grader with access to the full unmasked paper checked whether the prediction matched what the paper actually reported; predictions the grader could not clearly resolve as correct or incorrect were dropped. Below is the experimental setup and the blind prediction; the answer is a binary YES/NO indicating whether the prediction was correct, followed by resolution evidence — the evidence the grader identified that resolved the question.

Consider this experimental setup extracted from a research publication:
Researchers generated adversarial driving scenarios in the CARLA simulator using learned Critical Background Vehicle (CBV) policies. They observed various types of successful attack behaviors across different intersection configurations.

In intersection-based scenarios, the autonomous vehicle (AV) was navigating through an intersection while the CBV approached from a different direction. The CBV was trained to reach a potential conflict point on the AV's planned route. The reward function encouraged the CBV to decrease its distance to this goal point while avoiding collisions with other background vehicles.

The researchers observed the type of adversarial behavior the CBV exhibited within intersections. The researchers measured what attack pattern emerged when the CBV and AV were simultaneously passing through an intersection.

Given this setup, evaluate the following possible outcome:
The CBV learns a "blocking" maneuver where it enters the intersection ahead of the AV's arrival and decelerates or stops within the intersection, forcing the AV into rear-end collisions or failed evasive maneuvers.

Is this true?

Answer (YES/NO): NO